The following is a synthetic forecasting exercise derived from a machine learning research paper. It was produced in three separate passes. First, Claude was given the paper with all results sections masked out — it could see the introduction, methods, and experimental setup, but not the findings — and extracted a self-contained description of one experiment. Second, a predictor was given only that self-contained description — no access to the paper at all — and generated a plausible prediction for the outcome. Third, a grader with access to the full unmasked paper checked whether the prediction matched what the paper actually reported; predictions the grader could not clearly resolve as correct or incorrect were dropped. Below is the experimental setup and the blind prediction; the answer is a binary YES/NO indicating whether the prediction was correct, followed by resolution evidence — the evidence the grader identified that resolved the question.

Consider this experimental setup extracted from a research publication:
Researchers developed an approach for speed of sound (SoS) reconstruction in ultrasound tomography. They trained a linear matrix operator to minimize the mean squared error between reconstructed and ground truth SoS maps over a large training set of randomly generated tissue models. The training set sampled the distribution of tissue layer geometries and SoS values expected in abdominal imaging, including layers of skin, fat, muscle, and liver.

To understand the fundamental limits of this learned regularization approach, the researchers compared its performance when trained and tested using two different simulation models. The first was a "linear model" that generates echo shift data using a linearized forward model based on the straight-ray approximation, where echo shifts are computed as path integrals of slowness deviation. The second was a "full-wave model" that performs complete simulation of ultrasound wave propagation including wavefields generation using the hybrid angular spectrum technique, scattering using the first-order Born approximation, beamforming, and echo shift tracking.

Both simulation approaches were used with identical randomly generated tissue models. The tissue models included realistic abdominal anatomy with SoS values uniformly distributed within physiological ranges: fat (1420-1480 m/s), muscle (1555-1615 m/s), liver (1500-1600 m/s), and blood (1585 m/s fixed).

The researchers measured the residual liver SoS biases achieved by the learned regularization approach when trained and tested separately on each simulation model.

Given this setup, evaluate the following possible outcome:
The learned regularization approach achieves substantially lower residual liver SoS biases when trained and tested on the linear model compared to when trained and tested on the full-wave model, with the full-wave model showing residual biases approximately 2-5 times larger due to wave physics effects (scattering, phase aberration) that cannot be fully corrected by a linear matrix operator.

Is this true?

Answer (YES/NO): NO